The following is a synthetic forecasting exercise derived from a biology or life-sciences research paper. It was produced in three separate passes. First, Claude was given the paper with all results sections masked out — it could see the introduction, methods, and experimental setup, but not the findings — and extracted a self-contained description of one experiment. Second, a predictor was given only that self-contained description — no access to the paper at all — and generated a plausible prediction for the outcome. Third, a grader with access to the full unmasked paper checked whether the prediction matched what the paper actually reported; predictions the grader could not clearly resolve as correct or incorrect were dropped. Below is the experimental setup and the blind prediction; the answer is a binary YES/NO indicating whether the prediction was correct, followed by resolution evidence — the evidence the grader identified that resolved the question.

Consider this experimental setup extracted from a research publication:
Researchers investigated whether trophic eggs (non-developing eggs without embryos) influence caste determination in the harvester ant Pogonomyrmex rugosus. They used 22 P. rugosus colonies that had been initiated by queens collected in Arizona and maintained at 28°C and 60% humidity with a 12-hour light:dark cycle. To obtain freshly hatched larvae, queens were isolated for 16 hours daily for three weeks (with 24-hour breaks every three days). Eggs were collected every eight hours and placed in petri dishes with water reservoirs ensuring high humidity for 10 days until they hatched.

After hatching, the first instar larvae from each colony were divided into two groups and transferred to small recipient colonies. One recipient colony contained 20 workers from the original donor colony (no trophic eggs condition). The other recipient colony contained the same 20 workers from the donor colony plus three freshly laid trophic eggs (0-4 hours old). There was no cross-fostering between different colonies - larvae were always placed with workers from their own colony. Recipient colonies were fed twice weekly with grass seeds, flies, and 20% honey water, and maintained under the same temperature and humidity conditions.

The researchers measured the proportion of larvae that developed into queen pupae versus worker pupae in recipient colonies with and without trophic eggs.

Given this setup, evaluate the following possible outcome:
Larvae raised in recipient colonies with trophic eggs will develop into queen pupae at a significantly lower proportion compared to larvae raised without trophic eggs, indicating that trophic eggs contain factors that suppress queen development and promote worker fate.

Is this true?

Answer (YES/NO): YES